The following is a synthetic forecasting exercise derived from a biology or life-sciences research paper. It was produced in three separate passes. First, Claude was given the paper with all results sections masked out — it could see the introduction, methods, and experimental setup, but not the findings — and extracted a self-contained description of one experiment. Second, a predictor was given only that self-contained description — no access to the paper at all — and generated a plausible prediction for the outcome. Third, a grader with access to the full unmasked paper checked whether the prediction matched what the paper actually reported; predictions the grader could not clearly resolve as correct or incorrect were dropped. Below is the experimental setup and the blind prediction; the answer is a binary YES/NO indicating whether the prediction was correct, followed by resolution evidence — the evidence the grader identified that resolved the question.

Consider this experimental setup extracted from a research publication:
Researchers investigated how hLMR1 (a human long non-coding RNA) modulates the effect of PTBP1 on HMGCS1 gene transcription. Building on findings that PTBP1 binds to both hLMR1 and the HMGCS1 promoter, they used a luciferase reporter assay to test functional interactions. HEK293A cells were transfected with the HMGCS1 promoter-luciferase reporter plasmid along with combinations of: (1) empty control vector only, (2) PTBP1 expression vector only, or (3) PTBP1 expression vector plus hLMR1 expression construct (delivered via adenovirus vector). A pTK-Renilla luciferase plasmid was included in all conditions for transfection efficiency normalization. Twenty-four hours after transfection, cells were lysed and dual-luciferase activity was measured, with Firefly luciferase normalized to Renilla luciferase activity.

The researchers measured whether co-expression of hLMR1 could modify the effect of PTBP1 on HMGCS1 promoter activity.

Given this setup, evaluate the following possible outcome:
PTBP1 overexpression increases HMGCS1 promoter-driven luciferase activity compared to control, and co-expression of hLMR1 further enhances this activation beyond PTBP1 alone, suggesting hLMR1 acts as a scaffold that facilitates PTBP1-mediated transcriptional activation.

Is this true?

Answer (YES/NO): YES